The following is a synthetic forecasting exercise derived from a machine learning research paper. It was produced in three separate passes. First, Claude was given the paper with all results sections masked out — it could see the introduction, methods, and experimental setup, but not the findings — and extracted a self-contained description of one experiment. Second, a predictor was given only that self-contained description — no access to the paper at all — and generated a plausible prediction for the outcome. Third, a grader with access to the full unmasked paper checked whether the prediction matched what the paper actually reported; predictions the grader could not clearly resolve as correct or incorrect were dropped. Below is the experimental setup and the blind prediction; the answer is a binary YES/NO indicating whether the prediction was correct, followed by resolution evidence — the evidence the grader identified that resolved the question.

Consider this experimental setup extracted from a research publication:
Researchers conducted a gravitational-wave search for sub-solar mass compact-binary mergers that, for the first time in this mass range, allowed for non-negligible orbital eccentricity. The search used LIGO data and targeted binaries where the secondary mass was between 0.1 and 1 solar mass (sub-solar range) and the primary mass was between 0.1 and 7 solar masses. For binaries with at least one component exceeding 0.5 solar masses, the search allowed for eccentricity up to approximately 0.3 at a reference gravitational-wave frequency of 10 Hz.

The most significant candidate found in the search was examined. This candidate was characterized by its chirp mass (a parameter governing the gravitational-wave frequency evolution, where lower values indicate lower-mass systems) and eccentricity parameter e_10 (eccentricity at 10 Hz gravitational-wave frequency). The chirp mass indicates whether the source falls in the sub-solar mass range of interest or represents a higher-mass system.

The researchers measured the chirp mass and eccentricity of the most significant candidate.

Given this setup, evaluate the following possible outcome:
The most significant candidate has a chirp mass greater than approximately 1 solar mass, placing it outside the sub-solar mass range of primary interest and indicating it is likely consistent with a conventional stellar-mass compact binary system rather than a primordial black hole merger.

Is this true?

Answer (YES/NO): YES